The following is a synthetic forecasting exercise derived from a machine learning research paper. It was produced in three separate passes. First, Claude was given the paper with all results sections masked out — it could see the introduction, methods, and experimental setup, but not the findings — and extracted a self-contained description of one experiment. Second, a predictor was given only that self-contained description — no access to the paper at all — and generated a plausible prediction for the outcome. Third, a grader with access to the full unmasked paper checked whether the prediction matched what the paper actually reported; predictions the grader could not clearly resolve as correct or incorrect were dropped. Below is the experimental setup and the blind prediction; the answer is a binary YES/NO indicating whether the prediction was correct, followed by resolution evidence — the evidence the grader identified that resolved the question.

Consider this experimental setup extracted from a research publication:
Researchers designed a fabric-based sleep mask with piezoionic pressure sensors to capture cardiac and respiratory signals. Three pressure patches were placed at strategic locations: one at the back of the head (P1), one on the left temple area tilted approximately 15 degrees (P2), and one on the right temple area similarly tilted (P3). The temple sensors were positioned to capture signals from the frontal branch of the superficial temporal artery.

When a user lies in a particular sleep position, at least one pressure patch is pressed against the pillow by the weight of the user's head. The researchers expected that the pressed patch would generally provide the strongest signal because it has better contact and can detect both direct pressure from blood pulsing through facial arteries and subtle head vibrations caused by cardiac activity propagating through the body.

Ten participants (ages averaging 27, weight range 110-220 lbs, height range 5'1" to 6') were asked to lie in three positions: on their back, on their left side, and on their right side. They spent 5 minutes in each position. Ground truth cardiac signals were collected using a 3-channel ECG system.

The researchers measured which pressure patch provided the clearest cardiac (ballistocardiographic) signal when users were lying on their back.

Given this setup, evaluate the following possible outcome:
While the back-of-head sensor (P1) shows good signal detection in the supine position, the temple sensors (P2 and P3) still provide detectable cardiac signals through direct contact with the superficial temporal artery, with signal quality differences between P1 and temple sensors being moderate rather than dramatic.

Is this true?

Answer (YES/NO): NO